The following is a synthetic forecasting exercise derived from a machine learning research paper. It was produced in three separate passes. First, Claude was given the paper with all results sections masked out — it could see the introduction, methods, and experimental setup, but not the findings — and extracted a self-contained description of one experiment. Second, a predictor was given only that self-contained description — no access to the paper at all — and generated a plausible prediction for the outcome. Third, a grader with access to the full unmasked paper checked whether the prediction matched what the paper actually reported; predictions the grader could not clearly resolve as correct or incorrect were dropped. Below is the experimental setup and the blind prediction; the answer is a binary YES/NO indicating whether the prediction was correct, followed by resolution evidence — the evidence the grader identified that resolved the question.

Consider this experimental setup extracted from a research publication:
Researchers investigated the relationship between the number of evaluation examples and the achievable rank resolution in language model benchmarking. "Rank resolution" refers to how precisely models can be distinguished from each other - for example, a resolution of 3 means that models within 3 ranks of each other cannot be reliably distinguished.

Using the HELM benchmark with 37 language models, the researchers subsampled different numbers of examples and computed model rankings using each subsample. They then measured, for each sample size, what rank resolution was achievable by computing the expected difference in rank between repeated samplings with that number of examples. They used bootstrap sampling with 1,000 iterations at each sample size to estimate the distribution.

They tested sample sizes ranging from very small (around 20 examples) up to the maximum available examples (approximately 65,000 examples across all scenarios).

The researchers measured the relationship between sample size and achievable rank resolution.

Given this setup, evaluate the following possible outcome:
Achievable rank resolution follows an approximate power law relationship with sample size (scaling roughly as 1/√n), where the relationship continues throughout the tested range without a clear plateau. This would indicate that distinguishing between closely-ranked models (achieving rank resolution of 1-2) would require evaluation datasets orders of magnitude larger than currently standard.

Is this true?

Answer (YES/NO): NO